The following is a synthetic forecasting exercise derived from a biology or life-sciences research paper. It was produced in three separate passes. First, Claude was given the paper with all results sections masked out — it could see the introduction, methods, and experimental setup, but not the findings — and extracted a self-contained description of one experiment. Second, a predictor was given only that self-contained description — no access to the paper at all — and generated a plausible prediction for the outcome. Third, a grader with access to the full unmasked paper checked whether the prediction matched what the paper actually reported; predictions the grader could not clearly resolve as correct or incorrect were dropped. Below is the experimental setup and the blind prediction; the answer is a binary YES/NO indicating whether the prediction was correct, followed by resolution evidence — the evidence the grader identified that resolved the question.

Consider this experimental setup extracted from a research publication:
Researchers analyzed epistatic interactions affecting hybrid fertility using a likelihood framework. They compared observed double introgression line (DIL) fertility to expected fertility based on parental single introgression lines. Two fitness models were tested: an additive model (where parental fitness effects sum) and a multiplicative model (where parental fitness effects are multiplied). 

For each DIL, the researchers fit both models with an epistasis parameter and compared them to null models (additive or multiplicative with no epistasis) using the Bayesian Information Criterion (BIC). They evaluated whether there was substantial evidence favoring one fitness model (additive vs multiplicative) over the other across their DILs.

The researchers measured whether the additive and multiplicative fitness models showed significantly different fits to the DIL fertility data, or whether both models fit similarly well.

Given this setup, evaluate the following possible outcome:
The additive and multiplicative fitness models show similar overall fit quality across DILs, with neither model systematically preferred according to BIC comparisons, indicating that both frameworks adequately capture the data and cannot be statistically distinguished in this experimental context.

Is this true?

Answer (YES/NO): YES